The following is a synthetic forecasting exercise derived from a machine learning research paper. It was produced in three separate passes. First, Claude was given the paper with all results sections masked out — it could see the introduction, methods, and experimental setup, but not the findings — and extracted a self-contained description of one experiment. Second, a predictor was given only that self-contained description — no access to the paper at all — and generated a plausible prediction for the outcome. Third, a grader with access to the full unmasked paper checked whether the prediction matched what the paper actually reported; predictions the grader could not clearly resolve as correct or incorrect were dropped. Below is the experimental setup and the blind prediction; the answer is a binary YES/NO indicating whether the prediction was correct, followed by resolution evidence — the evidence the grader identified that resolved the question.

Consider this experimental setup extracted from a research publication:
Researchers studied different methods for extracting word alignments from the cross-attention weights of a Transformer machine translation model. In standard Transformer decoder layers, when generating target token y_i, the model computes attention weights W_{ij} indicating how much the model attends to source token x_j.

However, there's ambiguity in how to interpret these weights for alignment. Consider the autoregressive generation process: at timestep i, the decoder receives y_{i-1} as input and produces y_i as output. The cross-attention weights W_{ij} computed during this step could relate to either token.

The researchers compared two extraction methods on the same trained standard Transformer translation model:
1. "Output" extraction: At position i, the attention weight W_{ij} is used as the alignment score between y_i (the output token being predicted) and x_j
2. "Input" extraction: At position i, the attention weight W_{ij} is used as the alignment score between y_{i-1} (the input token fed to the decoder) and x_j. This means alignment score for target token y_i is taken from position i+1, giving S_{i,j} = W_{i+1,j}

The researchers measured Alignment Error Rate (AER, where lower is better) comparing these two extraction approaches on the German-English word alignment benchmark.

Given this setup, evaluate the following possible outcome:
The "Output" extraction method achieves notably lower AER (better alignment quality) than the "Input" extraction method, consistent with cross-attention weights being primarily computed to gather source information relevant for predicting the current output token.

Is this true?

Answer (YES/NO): NO